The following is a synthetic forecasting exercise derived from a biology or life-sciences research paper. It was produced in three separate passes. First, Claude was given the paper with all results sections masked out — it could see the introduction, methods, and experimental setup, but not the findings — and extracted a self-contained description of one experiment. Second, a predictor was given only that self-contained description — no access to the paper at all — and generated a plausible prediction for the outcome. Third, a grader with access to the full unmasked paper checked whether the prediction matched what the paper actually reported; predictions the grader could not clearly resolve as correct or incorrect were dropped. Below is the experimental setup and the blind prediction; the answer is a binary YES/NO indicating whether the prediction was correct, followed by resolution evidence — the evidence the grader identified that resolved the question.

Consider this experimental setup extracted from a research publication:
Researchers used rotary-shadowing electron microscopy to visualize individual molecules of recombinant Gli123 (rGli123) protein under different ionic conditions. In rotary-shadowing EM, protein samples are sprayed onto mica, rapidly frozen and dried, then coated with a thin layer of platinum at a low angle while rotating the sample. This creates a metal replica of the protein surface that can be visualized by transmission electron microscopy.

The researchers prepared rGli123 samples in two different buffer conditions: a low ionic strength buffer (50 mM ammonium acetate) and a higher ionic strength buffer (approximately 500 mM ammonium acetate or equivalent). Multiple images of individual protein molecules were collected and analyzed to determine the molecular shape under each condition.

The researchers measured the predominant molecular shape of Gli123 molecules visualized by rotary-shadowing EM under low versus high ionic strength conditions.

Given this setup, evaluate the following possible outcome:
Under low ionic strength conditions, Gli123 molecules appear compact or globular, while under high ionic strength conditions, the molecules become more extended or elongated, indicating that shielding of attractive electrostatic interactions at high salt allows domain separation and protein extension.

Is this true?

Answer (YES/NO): NO